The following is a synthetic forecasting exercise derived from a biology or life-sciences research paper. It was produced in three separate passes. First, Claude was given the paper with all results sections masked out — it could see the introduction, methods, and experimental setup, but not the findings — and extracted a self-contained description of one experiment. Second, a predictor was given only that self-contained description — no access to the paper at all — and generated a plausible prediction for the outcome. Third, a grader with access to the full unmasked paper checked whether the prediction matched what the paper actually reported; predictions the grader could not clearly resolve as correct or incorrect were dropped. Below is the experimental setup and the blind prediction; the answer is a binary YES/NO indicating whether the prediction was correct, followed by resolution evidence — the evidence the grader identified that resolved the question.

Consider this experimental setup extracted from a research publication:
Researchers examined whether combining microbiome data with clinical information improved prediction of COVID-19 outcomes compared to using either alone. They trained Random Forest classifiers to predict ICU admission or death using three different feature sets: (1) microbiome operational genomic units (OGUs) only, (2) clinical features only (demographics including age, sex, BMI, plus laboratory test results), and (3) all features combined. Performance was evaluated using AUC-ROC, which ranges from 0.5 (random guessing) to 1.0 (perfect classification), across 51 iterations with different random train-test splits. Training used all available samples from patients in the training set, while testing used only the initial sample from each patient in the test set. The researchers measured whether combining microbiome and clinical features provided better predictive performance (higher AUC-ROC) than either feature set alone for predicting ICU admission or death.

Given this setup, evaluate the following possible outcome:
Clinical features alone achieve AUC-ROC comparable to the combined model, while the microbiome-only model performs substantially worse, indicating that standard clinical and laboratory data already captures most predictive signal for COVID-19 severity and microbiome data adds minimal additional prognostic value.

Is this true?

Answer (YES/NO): NO